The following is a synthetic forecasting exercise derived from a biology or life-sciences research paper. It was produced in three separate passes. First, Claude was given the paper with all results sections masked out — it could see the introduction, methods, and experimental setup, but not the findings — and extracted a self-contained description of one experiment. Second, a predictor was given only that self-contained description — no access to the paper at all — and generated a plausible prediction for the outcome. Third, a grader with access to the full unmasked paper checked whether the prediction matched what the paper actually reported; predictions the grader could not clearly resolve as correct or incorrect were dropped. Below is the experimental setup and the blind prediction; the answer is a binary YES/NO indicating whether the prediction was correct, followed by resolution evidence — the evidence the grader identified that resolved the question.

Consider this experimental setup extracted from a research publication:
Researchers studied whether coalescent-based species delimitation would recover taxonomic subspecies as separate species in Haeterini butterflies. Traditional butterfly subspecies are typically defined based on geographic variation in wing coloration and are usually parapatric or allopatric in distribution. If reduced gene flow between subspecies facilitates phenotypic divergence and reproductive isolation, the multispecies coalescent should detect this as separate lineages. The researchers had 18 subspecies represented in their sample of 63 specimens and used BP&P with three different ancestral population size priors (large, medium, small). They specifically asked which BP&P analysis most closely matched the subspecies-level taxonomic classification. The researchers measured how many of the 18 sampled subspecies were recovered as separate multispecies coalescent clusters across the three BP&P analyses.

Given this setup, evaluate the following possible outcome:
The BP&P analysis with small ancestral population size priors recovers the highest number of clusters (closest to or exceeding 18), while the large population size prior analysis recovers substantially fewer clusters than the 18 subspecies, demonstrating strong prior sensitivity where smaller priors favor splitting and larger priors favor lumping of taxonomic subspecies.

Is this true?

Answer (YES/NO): NO